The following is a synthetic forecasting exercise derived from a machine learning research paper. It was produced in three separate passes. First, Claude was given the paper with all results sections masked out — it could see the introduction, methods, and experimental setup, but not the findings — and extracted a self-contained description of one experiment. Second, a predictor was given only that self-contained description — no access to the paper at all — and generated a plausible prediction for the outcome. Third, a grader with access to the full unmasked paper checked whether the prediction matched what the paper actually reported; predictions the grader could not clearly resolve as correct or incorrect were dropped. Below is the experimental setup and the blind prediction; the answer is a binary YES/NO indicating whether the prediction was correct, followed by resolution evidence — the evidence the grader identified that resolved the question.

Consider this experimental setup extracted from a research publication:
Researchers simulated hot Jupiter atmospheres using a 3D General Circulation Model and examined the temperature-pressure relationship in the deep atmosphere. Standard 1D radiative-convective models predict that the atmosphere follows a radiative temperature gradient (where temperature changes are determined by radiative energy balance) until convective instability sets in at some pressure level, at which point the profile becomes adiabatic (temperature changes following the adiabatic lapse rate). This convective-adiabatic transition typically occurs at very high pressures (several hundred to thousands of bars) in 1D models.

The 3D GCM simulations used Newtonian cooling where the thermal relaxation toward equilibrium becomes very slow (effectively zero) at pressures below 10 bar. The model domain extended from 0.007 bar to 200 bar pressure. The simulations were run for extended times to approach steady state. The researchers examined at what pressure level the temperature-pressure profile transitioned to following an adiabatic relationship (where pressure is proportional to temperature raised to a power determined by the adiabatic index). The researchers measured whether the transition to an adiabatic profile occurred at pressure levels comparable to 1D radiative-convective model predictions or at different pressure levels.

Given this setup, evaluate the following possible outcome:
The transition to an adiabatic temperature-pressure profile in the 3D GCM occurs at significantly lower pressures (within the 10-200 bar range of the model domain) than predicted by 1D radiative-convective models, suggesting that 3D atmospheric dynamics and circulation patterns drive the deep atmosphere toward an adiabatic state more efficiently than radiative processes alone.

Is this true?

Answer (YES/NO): YES